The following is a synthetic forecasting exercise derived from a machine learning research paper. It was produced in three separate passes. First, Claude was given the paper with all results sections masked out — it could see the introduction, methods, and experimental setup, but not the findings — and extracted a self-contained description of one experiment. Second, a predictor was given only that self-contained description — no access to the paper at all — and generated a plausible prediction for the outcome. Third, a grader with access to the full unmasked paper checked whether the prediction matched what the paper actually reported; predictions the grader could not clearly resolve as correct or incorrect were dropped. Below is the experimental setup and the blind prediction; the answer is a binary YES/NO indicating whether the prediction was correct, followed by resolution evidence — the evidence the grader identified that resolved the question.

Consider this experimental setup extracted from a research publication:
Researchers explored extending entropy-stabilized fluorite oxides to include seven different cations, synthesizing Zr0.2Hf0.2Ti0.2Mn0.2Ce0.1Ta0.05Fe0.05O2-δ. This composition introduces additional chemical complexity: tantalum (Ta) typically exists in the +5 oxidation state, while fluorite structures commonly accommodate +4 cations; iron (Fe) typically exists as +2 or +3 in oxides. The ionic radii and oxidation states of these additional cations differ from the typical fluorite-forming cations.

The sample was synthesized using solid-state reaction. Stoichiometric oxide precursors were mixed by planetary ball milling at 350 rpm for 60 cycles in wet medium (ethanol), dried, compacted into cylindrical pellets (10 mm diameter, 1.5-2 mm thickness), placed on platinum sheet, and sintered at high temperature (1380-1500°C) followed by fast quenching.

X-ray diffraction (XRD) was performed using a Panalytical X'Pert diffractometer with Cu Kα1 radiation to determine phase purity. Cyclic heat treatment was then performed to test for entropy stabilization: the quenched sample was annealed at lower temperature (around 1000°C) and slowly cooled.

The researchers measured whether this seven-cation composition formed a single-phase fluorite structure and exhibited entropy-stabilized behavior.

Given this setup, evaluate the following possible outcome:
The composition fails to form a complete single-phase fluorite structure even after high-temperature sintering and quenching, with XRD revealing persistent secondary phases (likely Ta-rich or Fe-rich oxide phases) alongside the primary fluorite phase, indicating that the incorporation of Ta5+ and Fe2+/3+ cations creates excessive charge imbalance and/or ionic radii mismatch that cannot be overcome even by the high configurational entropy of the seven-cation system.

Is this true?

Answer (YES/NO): NO